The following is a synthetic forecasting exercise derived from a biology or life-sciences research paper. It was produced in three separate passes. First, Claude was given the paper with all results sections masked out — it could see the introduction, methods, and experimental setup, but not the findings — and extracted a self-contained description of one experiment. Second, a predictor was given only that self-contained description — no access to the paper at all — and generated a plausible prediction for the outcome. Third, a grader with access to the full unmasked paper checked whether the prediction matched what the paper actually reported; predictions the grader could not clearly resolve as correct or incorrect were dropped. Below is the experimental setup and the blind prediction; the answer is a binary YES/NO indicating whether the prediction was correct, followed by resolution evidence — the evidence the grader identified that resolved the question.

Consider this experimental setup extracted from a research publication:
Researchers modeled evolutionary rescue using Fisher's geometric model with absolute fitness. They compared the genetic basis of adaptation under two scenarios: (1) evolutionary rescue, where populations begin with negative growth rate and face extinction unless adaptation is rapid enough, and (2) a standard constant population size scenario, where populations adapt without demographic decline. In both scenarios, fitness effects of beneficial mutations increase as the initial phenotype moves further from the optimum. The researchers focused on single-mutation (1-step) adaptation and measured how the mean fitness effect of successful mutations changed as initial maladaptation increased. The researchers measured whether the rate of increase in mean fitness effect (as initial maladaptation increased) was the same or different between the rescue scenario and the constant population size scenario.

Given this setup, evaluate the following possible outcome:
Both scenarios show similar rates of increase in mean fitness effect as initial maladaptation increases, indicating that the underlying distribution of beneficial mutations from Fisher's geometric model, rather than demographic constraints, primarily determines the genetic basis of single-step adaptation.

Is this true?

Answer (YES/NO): NO